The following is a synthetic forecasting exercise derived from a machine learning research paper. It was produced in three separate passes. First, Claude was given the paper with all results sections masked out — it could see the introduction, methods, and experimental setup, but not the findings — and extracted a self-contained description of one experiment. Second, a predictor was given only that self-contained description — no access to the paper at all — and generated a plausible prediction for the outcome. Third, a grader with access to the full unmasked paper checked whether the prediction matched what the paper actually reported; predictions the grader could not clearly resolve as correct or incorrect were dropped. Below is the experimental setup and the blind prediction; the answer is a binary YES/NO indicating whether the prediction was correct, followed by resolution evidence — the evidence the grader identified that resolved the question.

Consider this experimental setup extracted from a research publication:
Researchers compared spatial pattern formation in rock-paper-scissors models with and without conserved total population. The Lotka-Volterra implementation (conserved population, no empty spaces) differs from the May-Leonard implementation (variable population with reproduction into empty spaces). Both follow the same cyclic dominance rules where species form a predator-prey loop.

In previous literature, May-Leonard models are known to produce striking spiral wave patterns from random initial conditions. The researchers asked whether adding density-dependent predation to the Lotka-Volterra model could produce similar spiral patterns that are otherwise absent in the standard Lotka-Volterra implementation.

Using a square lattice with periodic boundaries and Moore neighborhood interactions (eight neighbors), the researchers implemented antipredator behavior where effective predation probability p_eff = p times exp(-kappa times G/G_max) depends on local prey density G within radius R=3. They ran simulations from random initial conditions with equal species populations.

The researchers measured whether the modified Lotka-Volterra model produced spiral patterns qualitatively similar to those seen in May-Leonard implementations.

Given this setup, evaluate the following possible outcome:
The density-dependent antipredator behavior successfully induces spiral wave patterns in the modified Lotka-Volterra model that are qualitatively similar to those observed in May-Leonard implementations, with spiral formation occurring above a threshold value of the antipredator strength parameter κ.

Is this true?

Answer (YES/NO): YES